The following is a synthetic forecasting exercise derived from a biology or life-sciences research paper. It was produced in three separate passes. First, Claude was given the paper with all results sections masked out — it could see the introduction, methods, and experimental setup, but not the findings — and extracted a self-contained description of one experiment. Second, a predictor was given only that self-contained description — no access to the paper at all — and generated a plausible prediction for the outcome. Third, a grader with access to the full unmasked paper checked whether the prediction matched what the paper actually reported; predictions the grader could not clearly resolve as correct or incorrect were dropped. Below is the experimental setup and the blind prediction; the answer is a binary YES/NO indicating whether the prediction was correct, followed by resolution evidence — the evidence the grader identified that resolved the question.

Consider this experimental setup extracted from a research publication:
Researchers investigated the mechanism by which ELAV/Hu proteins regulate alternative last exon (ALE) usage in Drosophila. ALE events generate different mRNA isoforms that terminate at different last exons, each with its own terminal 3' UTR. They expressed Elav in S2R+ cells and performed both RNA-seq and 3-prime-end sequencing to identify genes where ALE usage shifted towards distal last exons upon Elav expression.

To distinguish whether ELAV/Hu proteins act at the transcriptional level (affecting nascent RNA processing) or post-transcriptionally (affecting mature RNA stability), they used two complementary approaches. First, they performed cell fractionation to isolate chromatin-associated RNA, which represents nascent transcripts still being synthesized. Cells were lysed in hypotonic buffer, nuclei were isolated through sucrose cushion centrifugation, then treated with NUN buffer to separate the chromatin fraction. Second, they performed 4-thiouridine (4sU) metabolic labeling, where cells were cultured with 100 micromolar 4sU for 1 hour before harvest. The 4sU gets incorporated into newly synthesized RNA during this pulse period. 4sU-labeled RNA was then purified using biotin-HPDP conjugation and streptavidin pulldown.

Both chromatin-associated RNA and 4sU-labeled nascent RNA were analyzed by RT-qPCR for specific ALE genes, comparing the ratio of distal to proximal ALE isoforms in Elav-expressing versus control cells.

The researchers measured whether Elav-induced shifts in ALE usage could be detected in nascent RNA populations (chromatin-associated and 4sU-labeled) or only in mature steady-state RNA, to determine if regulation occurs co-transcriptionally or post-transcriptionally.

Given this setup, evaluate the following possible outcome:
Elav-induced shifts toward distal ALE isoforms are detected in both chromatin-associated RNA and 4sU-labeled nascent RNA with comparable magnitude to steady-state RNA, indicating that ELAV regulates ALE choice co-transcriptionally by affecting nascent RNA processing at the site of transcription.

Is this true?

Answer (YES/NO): YES